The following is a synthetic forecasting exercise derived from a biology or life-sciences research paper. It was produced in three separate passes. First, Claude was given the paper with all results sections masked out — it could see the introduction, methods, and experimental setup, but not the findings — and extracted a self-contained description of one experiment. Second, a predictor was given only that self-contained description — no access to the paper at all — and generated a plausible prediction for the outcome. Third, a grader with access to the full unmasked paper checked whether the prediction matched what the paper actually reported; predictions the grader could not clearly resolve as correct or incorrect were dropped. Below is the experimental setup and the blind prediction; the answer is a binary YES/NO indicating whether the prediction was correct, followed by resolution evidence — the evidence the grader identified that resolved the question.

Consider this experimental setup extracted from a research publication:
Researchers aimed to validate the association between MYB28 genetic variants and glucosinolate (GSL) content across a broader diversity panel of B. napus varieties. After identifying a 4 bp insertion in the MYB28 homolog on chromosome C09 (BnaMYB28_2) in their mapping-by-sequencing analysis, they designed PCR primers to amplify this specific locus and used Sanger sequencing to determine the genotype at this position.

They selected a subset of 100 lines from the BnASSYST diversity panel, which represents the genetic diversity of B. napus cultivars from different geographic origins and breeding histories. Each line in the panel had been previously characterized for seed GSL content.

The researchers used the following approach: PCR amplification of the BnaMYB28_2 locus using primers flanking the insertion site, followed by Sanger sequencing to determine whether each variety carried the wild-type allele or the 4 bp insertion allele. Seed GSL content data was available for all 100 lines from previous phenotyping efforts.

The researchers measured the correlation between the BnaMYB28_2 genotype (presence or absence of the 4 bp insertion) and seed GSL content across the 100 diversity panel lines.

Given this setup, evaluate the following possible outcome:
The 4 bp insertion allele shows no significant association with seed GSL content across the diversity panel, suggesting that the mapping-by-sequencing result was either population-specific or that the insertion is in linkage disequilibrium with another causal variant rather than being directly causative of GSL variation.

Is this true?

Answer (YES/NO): NO